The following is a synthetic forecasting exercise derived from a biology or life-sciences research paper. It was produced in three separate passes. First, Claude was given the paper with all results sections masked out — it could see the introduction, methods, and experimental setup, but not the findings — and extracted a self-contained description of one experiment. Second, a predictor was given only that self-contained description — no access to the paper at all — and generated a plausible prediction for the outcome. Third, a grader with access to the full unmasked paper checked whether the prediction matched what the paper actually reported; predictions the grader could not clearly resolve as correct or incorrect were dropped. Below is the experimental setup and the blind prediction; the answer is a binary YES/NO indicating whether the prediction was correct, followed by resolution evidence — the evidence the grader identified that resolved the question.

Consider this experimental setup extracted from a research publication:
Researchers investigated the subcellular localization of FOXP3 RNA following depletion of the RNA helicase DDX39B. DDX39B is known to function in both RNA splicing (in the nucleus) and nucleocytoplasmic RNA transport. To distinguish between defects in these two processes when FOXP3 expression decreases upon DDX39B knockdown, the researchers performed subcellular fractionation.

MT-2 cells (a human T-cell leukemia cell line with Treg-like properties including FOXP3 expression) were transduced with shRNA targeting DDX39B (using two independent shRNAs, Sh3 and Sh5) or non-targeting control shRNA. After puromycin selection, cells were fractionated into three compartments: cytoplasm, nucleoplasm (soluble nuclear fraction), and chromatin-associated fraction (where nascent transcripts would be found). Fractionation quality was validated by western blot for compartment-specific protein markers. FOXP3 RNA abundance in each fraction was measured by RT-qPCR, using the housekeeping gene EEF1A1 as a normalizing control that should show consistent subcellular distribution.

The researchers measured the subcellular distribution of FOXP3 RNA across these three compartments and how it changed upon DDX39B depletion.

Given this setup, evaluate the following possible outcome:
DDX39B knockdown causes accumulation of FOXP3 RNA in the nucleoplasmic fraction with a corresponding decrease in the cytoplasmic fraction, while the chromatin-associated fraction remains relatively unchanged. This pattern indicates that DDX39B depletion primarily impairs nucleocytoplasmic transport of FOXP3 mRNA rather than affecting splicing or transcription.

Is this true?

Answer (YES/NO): NO